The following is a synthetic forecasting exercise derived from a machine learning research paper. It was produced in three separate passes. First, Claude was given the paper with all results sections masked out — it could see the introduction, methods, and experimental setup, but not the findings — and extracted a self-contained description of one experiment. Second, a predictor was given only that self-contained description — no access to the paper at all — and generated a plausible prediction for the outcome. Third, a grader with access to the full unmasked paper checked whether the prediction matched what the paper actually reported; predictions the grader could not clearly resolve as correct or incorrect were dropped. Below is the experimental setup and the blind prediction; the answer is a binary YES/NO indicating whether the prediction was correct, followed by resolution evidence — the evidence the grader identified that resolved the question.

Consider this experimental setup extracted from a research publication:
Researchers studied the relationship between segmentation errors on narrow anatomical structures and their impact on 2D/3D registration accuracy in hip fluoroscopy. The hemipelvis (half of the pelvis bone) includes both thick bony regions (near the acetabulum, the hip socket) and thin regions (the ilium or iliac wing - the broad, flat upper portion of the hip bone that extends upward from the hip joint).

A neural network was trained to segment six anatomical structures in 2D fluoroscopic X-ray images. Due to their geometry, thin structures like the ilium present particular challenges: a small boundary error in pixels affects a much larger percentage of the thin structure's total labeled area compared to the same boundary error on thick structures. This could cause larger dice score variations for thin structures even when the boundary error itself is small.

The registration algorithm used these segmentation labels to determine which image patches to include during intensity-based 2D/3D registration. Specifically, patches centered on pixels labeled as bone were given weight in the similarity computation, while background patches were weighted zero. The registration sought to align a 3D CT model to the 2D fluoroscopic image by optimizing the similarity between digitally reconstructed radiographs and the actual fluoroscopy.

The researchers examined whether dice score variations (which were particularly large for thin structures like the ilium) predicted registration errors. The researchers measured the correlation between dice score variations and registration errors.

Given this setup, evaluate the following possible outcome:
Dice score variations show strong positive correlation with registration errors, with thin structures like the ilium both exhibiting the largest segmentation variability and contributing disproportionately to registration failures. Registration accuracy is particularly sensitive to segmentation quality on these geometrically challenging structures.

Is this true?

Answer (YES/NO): NO